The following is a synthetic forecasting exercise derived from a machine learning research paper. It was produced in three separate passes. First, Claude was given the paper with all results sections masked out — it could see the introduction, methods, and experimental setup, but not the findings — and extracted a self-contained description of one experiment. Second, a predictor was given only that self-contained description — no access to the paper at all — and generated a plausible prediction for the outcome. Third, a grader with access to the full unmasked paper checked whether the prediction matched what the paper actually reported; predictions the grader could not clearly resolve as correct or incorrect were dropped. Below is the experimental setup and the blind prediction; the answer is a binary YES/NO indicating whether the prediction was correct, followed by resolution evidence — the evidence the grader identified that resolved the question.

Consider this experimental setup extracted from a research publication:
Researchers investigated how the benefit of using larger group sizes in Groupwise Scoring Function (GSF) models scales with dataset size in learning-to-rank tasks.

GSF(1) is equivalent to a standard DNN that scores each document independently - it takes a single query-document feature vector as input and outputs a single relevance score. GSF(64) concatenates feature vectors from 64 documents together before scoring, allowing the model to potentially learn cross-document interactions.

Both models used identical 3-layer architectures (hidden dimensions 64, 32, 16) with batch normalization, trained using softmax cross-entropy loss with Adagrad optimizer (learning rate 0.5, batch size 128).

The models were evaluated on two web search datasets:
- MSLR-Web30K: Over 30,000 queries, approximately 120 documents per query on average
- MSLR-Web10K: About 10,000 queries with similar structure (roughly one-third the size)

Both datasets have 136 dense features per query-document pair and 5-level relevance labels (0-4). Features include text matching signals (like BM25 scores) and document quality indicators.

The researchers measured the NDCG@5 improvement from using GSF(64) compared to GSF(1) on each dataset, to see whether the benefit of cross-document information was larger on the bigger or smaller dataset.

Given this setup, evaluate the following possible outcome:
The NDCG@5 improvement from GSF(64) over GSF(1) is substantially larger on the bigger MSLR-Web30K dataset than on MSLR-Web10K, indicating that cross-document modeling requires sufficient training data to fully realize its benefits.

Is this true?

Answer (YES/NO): YES